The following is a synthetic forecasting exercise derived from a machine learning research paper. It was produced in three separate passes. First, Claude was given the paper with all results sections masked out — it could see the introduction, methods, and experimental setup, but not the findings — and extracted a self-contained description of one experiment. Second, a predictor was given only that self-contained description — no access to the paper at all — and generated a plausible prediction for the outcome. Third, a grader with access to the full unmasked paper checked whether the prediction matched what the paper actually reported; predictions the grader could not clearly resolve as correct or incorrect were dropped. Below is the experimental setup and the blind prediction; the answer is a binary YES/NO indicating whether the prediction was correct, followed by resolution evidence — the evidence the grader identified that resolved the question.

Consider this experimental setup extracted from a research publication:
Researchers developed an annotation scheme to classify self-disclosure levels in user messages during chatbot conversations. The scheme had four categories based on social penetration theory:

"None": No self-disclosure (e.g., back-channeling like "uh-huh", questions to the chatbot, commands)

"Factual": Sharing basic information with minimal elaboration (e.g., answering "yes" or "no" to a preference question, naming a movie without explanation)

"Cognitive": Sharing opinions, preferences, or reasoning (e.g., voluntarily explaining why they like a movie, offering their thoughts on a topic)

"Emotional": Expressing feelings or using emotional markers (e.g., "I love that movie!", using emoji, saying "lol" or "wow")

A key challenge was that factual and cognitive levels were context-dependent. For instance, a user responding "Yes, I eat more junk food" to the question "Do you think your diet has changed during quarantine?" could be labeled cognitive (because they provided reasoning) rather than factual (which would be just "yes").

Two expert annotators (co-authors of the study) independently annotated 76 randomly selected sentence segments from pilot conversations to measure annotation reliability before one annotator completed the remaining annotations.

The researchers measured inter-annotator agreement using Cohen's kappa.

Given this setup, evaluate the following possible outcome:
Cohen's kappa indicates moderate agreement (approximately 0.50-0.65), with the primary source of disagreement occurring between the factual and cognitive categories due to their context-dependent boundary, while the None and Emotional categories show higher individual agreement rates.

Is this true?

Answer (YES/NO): NO